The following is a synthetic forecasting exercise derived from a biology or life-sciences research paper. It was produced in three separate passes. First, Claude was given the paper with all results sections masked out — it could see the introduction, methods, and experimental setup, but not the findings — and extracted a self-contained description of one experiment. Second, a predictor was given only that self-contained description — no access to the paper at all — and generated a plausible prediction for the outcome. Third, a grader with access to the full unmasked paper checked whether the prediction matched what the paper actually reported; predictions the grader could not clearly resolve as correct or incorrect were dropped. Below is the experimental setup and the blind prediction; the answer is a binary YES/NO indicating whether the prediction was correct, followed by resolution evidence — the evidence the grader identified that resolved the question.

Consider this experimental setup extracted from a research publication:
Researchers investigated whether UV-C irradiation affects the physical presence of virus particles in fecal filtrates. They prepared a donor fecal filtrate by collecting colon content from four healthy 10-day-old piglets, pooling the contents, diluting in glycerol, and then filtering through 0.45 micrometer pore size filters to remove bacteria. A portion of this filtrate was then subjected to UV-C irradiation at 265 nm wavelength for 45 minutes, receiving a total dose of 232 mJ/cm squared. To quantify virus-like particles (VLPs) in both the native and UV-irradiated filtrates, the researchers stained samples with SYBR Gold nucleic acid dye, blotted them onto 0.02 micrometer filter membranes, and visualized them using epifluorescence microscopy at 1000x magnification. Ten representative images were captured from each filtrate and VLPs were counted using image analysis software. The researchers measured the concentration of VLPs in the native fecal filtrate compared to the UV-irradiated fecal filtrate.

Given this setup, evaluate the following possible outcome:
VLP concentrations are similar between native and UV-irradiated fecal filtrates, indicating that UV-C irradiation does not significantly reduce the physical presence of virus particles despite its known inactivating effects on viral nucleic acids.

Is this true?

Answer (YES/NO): YES